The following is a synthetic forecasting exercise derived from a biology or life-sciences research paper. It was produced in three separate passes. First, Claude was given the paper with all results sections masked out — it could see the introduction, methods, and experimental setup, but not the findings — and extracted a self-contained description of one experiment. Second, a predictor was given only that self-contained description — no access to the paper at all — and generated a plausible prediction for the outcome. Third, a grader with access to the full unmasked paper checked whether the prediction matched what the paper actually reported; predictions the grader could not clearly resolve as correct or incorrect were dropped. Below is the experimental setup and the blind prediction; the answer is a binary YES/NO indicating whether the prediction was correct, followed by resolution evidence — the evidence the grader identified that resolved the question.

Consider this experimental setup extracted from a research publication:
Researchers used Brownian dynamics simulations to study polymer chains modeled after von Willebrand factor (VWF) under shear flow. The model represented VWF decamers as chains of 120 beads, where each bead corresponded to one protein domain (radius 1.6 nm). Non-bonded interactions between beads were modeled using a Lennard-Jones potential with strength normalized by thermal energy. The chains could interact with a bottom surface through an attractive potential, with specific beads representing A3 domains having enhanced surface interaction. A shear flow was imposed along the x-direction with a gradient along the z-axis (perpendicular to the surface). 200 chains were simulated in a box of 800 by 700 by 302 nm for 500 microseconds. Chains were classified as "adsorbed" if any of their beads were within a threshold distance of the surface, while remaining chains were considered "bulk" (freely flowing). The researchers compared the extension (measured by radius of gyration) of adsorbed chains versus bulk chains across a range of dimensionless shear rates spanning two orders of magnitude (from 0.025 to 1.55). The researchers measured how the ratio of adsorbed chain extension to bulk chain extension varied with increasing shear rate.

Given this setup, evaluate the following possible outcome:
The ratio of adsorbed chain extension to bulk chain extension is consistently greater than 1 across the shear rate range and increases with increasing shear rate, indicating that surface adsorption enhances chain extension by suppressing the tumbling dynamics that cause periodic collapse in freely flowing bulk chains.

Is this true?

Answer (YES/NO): NO